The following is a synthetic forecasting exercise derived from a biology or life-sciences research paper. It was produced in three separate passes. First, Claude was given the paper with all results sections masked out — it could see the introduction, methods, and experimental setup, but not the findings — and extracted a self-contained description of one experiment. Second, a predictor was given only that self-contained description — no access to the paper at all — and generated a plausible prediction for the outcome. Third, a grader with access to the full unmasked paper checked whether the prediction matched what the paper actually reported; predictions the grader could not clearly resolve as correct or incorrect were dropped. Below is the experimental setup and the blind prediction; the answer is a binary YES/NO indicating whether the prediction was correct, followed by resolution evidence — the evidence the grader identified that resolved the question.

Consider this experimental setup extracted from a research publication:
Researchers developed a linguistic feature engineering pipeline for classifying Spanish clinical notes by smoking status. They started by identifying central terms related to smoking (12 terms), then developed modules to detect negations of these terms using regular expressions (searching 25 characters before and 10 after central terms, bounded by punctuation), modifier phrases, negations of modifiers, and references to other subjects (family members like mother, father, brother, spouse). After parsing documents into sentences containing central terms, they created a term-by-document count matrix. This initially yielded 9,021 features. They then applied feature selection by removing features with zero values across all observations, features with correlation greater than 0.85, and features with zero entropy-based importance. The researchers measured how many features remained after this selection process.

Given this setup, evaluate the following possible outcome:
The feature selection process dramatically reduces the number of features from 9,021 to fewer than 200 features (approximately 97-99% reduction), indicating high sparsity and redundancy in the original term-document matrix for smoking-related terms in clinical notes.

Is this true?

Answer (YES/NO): NO